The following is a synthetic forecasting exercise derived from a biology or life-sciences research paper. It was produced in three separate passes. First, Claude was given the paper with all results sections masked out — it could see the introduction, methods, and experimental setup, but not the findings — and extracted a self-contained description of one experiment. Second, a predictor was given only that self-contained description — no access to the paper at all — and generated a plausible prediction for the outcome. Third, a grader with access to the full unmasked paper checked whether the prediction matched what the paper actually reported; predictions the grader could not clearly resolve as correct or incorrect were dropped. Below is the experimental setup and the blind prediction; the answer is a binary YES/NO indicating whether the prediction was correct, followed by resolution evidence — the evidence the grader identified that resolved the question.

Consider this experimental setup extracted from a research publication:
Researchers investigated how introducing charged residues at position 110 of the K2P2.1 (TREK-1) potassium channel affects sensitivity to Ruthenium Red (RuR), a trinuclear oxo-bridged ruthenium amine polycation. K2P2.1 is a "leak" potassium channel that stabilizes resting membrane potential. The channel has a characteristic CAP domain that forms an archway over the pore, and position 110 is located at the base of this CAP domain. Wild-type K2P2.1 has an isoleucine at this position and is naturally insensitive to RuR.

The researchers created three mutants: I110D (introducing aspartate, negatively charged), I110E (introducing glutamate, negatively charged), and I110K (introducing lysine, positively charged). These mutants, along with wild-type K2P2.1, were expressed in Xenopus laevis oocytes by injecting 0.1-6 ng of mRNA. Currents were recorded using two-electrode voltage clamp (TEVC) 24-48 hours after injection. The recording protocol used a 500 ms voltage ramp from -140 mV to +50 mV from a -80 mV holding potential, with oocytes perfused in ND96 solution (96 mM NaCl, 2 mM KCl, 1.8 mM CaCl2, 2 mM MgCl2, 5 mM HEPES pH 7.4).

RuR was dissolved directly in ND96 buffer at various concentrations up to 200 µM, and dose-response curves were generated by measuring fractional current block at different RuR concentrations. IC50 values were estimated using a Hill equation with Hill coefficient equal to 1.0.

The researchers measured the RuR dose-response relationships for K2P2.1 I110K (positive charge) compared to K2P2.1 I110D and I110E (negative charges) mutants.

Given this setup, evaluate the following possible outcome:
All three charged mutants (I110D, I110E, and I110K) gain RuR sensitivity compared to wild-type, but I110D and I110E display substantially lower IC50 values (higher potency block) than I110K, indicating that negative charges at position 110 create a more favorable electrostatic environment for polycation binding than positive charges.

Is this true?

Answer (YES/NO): NO